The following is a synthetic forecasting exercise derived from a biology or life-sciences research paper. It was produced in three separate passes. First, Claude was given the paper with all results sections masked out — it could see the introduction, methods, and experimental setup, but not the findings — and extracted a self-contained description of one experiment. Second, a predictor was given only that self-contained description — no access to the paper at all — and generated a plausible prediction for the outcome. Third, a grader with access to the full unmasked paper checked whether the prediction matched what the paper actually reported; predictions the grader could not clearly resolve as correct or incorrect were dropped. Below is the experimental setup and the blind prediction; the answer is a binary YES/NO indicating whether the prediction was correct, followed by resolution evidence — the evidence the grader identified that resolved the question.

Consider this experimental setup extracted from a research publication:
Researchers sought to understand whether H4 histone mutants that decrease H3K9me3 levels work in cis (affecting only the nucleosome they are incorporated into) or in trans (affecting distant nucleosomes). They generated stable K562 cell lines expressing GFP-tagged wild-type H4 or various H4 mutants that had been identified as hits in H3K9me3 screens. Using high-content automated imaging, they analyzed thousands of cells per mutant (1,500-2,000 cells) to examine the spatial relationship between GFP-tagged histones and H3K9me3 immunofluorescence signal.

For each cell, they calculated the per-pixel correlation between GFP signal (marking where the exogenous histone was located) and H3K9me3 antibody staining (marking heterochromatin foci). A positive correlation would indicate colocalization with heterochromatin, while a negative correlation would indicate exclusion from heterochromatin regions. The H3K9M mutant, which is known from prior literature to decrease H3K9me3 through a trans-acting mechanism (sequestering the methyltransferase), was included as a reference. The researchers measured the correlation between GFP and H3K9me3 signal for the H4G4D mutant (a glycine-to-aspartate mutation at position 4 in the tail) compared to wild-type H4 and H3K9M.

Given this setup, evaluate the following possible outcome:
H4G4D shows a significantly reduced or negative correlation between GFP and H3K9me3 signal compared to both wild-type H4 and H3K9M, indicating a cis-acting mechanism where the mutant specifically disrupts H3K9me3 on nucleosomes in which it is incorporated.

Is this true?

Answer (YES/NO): YES